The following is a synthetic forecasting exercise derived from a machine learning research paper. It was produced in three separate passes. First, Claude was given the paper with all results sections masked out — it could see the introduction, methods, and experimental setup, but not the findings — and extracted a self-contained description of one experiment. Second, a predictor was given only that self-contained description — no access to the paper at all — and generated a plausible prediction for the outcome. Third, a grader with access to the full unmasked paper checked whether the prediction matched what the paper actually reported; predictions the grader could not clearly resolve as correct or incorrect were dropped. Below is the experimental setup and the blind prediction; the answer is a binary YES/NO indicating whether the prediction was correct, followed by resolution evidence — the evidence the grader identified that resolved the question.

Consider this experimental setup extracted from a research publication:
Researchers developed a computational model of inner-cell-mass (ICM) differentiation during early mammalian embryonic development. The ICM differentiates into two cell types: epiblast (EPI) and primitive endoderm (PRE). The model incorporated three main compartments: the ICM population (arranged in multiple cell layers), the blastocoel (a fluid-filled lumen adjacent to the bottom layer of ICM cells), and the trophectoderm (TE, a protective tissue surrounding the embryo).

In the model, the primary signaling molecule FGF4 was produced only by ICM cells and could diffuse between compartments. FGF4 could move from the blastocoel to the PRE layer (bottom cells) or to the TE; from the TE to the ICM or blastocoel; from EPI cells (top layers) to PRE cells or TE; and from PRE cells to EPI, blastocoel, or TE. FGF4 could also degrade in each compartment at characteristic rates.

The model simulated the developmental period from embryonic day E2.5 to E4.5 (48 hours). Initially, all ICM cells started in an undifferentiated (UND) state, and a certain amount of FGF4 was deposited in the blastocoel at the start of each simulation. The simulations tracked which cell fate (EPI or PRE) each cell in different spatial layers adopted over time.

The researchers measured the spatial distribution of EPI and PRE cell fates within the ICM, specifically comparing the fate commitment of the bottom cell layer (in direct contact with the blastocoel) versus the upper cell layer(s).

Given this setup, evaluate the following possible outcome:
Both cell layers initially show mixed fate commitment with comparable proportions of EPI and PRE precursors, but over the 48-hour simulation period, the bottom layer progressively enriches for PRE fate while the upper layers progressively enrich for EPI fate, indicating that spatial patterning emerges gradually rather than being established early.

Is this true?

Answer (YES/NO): NO